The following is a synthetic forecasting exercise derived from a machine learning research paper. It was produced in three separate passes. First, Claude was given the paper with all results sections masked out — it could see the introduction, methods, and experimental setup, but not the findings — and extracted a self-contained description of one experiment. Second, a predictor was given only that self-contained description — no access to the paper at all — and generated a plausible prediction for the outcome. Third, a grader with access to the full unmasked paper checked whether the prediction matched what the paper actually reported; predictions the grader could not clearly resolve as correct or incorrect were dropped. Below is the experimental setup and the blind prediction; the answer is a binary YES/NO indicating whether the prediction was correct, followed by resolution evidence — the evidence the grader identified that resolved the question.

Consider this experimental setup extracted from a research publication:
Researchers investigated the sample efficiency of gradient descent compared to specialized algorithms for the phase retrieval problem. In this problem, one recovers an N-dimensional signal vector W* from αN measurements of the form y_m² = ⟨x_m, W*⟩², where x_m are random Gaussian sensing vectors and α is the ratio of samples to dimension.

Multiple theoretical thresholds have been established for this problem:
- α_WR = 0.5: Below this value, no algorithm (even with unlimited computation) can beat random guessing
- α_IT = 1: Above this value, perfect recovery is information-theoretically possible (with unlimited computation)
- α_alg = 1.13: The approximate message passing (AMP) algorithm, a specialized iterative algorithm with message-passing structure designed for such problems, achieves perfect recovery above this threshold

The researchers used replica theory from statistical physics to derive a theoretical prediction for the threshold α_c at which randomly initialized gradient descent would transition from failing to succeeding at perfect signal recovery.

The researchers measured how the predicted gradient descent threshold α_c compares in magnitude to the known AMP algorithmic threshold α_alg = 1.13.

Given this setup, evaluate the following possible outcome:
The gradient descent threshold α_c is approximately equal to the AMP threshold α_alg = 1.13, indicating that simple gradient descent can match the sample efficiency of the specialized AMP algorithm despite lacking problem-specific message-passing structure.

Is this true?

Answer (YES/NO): NO